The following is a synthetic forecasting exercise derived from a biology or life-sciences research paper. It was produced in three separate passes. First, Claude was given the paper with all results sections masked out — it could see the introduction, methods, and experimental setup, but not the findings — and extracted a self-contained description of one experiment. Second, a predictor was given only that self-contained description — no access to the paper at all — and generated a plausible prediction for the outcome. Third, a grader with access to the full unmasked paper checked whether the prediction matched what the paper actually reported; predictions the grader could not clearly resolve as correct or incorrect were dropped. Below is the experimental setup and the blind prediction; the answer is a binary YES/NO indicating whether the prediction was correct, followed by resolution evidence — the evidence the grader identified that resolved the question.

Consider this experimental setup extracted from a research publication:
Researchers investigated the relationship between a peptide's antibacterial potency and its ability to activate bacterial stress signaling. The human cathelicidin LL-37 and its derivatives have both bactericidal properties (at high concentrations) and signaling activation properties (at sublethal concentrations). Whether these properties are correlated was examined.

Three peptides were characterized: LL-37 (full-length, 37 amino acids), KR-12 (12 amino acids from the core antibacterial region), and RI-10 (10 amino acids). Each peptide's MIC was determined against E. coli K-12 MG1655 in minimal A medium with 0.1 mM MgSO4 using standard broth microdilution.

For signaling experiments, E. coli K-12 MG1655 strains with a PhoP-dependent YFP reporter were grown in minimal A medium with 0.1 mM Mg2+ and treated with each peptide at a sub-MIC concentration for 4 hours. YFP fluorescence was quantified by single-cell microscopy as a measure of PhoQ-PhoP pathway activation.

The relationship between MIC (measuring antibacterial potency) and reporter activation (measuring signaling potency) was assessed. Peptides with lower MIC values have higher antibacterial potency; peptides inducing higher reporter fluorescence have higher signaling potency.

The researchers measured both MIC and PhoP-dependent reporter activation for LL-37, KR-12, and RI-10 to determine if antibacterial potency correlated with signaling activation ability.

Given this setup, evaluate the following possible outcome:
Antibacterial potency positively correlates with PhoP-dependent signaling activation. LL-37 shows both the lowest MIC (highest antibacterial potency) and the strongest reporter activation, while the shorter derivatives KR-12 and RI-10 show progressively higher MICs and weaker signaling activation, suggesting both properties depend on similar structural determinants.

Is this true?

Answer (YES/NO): NO